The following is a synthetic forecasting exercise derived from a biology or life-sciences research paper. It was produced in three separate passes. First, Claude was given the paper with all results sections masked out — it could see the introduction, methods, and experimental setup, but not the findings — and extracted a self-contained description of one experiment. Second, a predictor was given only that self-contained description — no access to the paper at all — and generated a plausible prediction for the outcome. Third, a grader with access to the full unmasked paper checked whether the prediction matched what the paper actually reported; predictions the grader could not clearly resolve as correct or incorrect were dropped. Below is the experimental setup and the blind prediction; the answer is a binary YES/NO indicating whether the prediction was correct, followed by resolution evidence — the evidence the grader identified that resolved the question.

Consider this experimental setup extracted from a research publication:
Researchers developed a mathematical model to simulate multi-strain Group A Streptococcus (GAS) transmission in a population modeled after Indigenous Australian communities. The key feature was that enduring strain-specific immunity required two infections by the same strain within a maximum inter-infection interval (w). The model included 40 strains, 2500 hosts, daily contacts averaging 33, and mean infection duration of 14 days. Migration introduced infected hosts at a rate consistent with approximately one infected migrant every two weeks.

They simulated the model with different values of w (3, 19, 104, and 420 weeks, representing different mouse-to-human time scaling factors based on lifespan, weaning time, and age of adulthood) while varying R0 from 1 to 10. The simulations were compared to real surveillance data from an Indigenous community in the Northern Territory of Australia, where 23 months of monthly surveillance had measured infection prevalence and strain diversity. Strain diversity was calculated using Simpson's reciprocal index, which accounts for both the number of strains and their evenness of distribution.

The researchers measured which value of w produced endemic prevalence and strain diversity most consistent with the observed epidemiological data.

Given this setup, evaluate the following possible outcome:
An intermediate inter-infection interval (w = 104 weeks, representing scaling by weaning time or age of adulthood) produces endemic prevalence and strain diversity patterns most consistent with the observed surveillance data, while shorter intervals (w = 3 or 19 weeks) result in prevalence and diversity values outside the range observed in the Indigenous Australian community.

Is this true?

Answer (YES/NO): NO